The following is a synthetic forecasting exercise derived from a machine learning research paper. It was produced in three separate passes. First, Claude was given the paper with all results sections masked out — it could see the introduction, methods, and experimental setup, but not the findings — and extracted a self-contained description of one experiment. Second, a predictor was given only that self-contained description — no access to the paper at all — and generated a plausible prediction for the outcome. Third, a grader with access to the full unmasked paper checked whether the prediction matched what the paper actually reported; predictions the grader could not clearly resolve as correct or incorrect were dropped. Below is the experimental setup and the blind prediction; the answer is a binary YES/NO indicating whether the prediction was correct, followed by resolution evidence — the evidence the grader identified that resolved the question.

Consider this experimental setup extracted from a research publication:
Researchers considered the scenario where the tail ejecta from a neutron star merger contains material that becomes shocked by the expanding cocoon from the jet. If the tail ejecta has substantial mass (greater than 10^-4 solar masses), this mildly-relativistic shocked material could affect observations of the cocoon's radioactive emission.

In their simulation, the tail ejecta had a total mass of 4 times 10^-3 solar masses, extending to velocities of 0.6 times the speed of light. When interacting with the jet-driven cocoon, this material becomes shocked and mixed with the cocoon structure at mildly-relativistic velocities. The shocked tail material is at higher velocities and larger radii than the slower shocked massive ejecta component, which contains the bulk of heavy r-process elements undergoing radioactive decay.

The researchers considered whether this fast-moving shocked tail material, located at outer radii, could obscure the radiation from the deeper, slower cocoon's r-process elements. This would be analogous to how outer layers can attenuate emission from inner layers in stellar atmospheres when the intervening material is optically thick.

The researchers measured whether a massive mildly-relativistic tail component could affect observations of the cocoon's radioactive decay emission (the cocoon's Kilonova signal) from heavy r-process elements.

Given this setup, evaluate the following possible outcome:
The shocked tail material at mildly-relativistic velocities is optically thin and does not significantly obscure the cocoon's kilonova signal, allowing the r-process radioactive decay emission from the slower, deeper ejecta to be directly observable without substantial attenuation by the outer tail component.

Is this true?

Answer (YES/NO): NO